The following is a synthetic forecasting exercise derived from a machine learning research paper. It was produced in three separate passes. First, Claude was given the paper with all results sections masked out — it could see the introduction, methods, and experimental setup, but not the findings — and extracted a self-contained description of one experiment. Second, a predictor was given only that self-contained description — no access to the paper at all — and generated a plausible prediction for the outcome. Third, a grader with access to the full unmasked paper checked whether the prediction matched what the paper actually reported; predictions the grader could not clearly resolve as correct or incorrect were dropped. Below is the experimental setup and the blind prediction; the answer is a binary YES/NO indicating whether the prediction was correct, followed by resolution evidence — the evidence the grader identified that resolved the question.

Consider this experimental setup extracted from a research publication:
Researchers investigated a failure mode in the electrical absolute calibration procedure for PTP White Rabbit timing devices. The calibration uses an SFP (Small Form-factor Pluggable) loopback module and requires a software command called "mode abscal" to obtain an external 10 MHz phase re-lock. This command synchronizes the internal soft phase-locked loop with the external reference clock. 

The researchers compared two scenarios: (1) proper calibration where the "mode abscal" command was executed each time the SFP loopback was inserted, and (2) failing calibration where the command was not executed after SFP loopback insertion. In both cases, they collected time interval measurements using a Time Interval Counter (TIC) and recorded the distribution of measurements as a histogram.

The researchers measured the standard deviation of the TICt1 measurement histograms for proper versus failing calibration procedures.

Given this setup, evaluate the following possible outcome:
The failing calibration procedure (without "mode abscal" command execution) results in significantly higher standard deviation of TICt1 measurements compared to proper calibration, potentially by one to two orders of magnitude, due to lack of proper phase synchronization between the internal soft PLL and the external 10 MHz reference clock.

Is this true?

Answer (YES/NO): YES